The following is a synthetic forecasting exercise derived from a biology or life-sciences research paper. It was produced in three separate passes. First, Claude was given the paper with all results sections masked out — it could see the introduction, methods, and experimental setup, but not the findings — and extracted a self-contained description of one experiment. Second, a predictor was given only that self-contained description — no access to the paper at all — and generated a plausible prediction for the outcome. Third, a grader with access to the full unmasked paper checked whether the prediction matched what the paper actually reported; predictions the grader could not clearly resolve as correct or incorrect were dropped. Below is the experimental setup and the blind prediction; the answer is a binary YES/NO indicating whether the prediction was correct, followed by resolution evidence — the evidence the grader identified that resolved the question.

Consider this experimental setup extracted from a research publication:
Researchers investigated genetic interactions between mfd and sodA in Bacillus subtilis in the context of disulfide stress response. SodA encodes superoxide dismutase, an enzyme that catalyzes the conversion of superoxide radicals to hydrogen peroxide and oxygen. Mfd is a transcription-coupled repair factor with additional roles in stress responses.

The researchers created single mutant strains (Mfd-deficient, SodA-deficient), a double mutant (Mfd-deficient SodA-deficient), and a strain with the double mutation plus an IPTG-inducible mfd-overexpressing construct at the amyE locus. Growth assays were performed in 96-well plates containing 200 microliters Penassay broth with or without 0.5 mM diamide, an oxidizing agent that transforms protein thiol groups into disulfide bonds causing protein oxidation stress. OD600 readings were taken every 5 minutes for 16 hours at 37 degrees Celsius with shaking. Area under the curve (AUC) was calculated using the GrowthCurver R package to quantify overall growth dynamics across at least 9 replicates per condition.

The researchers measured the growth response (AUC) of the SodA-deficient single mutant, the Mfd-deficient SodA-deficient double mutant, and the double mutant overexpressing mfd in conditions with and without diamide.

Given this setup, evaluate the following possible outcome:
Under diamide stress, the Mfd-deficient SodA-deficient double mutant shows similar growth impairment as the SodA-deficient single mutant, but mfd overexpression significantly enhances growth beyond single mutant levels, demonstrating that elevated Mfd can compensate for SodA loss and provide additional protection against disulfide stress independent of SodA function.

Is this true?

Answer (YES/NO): YES